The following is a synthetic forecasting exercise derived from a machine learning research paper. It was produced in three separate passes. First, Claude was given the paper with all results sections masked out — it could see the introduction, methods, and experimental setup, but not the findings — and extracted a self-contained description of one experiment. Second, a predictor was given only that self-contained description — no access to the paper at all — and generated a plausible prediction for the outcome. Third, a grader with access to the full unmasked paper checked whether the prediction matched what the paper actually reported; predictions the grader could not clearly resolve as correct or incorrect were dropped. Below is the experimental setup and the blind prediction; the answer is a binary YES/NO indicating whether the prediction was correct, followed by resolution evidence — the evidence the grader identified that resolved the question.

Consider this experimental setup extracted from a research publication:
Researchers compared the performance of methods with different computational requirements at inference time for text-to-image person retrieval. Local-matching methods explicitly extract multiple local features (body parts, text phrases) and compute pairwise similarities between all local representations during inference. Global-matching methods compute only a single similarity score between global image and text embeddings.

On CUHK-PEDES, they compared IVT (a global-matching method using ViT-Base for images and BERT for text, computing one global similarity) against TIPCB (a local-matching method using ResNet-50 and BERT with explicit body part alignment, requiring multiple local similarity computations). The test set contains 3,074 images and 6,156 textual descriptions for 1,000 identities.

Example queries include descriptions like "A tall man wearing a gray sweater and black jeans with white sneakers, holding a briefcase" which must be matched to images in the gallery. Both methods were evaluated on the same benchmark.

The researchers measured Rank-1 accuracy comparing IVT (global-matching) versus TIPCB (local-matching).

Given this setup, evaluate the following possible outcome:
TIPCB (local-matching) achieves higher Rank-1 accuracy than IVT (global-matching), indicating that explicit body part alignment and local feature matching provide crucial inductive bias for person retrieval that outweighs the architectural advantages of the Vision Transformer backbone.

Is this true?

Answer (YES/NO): NO